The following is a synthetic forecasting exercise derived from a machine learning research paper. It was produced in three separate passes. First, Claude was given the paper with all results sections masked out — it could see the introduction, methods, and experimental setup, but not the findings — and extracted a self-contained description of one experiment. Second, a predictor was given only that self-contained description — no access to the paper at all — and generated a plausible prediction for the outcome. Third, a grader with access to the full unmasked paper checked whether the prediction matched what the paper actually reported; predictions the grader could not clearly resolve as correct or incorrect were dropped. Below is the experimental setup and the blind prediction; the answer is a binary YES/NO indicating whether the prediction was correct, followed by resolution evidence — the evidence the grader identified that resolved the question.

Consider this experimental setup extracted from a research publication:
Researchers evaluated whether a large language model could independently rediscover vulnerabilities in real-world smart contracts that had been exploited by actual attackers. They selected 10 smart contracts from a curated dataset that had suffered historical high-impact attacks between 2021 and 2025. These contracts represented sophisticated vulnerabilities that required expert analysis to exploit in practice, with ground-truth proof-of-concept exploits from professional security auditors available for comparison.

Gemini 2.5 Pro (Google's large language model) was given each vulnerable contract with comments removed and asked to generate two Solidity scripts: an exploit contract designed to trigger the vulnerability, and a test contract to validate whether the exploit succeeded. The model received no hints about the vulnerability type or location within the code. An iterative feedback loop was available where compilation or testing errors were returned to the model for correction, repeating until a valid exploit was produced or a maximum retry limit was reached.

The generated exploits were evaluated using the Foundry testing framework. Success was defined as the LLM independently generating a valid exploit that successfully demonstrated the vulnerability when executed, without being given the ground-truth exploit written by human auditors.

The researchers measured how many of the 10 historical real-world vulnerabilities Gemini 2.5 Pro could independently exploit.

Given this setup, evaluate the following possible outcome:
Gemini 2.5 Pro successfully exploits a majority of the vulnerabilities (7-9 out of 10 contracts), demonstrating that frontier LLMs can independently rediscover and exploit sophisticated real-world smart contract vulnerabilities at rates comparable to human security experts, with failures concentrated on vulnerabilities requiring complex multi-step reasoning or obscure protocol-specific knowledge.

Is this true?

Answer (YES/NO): NO